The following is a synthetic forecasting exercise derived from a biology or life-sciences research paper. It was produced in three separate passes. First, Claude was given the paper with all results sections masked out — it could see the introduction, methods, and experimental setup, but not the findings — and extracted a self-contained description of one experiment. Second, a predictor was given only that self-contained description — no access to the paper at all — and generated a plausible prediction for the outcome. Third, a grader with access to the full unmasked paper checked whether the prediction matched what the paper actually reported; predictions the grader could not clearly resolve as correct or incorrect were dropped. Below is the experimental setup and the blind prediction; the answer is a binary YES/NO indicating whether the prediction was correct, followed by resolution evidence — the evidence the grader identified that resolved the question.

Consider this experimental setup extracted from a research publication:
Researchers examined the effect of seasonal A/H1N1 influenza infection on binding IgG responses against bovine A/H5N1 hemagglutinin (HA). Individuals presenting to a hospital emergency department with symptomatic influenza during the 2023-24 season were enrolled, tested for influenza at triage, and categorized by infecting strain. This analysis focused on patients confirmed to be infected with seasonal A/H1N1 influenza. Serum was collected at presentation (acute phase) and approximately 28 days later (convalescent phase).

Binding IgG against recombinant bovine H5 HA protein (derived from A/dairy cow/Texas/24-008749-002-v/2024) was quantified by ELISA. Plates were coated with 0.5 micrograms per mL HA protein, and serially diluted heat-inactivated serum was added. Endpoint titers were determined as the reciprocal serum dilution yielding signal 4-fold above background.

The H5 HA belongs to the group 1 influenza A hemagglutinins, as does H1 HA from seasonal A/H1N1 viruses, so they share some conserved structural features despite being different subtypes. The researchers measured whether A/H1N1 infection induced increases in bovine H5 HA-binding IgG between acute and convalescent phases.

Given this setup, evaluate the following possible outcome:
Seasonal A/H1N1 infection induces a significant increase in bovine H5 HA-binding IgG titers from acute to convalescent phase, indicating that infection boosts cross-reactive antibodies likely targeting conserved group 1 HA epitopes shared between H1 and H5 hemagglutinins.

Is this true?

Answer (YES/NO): YES